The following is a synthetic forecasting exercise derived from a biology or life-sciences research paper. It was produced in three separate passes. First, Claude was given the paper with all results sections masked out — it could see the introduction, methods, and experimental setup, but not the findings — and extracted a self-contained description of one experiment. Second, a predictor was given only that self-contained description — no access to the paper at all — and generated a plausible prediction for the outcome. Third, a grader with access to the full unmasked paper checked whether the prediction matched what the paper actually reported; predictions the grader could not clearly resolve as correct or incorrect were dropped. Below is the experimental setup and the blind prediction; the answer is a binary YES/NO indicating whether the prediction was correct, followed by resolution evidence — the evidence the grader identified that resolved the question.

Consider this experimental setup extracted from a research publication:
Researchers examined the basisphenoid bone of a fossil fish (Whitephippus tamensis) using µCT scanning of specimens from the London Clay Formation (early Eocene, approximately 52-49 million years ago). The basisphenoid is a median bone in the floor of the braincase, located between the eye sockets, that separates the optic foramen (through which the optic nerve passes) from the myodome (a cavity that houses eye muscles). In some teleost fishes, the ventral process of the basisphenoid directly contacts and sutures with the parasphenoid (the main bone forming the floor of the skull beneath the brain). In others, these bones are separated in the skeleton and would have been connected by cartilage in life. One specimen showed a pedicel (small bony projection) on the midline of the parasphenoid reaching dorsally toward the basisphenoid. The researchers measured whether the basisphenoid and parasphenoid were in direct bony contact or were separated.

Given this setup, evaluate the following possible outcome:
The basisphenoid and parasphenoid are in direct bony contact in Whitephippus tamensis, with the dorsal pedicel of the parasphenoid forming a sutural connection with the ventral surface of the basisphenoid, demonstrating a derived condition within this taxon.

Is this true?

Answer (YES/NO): NO